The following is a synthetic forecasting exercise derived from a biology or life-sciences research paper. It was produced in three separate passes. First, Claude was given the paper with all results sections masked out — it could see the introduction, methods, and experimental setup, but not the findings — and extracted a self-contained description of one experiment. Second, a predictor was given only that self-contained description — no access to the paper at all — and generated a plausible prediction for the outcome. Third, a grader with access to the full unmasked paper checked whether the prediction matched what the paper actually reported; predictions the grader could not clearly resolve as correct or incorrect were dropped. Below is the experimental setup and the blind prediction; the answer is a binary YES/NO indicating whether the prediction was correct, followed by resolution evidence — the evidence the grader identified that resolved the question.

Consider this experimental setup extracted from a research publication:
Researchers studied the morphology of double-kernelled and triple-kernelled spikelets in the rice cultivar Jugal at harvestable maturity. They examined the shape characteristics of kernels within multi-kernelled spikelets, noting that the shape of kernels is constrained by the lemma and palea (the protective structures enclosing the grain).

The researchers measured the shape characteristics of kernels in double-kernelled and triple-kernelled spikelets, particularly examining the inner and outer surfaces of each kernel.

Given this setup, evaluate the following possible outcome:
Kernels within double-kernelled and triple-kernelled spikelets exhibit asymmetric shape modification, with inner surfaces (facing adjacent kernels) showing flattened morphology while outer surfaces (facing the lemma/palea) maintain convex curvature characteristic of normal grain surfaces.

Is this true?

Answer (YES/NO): YES